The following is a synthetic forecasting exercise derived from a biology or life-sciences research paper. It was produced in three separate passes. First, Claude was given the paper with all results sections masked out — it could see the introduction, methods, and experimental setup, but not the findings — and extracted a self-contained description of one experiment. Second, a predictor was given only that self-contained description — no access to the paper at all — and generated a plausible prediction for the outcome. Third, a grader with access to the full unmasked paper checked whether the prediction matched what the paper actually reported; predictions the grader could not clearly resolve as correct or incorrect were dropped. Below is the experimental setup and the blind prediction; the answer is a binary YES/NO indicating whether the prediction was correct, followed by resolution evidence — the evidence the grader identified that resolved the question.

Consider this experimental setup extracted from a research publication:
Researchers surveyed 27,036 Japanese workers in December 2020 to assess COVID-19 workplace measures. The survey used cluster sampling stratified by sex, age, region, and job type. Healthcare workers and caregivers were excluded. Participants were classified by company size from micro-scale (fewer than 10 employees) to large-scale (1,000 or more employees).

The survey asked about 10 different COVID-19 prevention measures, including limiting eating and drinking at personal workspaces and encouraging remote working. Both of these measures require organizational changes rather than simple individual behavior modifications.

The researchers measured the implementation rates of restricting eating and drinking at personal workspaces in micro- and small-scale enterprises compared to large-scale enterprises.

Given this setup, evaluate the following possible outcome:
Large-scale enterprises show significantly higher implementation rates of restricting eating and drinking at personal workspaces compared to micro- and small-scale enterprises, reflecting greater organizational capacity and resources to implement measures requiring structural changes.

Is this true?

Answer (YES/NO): YES